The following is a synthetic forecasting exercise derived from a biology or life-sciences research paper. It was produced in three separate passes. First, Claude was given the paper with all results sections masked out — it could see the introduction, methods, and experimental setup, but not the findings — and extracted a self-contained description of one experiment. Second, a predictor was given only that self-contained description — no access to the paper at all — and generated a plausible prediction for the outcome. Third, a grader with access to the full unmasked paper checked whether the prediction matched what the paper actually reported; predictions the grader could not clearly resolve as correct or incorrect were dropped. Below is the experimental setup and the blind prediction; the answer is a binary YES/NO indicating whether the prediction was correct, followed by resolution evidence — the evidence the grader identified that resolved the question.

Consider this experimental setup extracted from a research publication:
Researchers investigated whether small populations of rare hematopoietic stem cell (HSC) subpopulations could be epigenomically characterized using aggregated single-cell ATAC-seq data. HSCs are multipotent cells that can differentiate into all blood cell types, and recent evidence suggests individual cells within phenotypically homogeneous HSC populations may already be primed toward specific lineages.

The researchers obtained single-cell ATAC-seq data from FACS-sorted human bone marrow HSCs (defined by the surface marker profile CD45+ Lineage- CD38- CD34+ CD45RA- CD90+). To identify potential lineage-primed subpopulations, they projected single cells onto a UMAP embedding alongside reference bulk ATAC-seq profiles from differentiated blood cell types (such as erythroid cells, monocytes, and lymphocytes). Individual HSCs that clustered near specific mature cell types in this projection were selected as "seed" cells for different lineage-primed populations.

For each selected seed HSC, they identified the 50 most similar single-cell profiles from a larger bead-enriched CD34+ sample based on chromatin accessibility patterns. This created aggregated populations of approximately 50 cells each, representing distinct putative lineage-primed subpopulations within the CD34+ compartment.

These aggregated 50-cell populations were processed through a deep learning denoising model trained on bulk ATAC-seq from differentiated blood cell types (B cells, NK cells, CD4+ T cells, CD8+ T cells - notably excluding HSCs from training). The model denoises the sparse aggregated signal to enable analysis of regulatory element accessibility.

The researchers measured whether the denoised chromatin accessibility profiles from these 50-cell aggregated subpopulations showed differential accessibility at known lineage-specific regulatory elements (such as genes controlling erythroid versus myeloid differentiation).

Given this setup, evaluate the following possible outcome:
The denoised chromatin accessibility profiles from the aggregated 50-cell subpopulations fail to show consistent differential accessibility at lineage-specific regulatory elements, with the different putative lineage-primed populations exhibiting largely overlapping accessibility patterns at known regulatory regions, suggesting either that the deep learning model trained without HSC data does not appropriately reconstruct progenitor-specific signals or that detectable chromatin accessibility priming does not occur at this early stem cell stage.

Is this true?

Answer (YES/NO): NO